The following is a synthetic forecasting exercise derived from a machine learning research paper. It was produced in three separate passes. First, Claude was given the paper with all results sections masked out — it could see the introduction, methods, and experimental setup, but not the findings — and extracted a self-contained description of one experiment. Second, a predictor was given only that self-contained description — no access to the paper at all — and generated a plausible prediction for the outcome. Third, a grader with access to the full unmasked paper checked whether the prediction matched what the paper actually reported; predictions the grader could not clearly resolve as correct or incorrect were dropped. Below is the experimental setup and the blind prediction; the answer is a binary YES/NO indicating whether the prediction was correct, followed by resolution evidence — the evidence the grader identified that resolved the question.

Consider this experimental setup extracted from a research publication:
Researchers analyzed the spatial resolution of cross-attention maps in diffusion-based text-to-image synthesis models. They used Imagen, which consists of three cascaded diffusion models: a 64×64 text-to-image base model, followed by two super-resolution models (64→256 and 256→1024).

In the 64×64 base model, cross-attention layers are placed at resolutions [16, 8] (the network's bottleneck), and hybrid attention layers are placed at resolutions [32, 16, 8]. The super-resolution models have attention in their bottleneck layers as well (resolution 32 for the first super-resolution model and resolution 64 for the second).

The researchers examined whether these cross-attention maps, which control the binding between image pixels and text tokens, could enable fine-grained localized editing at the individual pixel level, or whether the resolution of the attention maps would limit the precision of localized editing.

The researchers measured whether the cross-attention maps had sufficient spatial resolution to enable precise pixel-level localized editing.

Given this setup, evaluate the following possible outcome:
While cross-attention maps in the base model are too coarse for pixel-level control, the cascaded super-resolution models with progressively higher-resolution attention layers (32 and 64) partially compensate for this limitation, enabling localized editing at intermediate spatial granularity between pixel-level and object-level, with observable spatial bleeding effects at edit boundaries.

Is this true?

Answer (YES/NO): NO